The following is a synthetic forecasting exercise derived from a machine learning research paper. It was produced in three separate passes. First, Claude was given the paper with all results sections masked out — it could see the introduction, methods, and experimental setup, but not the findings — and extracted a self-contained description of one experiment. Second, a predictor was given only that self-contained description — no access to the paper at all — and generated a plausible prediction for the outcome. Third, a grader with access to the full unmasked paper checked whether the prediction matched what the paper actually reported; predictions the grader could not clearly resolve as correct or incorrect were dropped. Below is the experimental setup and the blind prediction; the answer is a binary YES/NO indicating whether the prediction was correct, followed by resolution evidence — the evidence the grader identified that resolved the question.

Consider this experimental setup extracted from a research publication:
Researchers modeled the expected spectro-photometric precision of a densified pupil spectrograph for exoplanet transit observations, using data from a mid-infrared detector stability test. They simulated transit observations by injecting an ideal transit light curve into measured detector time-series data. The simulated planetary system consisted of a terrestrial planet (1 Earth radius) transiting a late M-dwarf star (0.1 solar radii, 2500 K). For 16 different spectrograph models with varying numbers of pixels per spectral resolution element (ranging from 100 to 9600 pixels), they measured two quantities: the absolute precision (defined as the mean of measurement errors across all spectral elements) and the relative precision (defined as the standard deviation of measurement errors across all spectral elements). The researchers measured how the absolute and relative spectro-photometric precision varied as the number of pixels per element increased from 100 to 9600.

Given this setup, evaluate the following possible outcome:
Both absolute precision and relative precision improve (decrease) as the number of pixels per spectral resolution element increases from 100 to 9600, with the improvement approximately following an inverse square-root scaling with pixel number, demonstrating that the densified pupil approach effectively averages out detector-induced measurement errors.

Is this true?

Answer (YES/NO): NO